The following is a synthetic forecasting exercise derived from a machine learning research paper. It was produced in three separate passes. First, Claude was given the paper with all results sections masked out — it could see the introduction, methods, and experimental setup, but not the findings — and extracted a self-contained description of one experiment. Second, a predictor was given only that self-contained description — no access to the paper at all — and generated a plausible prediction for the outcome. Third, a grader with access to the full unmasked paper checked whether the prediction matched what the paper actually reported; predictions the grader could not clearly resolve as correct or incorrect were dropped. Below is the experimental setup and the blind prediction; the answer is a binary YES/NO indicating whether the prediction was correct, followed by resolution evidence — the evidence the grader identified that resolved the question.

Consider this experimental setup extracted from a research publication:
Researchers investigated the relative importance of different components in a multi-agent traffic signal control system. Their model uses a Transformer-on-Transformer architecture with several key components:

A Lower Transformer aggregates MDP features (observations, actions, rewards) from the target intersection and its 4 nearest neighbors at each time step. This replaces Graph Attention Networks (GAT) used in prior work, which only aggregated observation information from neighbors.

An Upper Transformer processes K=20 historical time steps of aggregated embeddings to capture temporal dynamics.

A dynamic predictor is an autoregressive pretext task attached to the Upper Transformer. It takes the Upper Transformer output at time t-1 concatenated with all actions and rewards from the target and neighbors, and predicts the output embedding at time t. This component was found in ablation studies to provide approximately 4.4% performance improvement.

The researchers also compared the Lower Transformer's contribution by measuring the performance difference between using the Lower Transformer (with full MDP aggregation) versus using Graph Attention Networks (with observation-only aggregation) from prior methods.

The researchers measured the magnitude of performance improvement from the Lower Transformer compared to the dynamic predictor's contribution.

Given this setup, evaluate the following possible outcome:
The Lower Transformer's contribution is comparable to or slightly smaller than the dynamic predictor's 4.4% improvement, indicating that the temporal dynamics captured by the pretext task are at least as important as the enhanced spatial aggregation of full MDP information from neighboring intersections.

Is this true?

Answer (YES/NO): NO